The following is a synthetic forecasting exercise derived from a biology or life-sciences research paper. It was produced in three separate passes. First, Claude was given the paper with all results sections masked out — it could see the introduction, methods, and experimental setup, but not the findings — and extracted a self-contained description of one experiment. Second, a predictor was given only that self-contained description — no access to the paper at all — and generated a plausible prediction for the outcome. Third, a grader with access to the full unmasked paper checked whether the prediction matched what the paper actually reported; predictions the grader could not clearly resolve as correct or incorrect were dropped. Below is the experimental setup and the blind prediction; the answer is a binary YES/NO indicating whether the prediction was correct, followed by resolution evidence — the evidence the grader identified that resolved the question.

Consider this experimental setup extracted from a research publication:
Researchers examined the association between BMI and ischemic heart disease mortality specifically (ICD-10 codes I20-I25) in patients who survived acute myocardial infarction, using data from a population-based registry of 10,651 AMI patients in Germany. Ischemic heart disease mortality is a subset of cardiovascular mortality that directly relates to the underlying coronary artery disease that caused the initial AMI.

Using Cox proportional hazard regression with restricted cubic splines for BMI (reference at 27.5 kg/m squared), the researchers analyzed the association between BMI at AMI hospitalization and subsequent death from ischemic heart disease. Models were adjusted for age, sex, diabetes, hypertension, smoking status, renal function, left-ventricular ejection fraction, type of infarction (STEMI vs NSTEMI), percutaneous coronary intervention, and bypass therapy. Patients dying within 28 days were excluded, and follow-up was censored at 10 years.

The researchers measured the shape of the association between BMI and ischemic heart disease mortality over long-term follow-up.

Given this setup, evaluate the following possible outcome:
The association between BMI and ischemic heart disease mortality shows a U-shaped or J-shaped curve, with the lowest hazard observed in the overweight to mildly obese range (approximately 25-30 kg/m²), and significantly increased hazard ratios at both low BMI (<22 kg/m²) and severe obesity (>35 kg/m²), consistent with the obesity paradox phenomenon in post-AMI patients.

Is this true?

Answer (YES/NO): NO